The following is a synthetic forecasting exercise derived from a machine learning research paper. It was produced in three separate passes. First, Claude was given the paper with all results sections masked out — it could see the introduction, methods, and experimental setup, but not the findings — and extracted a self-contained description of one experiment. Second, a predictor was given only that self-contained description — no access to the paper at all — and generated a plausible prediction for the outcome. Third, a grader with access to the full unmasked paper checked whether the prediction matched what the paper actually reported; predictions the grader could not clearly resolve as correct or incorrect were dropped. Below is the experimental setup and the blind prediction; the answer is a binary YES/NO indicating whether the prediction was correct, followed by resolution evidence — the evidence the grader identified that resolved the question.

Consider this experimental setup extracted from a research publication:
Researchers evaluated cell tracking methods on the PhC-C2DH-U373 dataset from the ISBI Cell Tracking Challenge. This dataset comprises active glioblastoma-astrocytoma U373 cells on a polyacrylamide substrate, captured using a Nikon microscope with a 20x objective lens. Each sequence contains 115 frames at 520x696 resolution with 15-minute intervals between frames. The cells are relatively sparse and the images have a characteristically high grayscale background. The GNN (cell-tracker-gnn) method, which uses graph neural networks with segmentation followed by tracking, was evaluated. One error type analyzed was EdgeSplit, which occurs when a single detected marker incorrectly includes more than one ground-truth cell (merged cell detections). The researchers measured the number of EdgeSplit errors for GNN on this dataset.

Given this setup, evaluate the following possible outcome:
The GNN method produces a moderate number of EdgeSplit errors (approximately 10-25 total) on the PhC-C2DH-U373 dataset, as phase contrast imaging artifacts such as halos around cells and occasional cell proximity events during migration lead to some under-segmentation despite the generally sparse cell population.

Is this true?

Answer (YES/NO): NO